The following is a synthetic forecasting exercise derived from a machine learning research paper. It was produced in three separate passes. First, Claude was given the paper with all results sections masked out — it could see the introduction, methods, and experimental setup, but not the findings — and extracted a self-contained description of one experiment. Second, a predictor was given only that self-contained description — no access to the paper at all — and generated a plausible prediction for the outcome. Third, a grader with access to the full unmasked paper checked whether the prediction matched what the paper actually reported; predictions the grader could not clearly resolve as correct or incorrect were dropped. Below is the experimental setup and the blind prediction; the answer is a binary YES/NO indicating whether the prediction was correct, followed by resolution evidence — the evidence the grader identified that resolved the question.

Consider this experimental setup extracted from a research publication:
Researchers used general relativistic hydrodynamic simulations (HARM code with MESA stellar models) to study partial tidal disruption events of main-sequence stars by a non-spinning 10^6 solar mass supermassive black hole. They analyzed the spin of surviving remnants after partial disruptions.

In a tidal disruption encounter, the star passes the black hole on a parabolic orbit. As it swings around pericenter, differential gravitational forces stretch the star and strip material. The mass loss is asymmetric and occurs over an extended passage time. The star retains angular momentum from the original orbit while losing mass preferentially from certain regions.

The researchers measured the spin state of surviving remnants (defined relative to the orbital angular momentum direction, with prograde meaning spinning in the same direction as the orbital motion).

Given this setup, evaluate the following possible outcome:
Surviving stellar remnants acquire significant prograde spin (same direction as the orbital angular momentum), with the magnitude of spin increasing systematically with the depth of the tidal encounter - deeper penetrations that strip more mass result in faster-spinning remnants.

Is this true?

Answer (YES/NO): YES